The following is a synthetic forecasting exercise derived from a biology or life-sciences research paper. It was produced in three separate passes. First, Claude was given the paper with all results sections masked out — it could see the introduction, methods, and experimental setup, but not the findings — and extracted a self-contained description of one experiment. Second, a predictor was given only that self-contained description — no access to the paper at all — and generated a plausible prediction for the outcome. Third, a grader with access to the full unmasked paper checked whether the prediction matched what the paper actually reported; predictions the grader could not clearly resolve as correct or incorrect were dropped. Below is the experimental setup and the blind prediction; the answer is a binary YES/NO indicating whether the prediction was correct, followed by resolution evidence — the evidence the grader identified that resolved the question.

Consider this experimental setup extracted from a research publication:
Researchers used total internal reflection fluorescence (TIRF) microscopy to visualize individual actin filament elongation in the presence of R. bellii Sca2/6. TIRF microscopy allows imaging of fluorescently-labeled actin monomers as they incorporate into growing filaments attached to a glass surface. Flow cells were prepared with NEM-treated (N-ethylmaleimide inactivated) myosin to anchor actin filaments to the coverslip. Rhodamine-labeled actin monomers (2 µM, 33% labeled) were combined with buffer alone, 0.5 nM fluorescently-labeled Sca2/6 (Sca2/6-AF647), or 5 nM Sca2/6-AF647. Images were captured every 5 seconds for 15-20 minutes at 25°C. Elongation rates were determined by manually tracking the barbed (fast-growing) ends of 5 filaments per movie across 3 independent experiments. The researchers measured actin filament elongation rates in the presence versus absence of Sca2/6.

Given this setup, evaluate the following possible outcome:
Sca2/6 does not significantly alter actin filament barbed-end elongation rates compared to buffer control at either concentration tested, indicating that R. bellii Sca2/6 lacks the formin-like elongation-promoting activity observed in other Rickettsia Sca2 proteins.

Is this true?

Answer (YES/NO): NO